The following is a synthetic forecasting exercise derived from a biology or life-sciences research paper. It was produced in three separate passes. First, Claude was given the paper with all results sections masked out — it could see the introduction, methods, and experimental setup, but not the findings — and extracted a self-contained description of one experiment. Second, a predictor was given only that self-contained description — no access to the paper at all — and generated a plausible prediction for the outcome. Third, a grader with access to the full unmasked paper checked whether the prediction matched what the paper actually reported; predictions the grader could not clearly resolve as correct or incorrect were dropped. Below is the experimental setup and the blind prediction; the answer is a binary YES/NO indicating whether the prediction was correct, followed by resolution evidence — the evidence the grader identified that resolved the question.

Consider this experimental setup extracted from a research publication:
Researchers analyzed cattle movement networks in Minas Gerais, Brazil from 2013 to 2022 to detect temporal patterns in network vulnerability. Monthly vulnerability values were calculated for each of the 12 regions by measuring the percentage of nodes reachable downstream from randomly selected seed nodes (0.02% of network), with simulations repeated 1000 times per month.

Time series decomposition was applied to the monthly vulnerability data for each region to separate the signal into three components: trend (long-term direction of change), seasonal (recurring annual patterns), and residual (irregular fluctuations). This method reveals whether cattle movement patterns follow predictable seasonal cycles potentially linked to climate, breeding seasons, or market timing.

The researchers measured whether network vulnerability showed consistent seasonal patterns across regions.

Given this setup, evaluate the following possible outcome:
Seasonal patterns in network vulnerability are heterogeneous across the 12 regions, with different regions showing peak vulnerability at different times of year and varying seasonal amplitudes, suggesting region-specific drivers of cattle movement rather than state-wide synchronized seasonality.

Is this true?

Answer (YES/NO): NO